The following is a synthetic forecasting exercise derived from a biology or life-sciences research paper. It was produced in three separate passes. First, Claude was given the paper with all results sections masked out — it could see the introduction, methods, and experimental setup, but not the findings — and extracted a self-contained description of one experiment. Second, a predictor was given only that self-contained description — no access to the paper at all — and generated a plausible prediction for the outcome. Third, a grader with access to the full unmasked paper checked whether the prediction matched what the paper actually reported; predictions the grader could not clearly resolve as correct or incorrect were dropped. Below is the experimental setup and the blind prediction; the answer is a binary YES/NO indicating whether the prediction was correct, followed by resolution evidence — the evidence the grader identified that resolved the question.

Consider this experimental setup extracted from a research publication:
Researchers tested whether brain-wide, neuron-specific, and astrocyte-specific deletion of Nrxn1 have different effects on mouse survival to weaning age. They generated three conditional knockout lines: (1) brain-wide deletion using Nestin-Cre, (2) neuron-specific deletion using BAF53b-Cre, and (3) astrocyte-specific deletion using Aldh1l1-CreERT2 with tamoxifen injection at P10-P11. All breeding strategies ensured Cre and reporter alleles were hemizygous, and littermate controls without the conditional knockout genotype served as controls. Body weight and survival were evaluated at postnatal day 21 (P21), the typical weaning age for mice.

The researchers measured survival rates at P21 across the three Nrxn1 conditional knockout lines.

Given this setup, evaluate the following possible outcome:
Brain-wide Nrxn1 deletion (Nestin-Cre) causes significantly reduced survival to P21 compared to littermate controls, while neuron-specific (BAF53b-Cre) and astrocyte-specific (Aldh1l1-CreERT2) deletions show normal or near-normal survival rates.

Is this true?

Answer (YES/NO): NO